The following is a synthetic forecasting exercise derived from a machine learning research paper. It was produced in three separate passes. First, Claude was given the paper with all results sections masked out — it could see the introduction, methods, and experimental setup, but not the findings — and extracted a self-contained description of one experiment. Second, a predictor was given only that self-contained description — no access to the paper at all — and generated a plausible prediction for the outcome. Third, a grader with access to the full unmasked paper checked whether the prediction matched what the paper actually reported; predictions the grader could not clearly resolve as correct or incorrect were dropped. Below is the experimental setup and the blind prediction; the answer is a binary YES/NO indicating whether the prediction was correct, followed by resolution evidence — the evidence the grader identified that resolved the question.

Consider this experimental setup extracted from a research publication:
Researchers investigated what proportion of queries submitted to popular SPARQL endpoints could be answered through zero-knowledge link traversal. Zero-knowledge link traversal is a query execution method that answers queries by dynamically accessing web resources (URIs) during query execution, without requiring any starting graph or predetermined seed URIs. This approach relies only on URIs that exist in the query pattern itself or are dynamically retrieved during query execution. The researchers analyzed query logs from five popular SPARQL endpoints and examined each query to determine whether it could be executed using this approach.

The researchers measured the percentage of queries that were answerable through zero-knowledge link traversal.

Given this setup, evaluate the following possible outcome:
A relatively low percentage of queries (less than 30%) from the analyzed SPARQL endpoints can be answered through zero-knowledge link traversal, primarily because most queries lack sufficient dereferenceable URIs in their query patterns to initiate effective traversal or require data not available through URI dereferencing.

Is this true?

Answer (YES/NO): NO